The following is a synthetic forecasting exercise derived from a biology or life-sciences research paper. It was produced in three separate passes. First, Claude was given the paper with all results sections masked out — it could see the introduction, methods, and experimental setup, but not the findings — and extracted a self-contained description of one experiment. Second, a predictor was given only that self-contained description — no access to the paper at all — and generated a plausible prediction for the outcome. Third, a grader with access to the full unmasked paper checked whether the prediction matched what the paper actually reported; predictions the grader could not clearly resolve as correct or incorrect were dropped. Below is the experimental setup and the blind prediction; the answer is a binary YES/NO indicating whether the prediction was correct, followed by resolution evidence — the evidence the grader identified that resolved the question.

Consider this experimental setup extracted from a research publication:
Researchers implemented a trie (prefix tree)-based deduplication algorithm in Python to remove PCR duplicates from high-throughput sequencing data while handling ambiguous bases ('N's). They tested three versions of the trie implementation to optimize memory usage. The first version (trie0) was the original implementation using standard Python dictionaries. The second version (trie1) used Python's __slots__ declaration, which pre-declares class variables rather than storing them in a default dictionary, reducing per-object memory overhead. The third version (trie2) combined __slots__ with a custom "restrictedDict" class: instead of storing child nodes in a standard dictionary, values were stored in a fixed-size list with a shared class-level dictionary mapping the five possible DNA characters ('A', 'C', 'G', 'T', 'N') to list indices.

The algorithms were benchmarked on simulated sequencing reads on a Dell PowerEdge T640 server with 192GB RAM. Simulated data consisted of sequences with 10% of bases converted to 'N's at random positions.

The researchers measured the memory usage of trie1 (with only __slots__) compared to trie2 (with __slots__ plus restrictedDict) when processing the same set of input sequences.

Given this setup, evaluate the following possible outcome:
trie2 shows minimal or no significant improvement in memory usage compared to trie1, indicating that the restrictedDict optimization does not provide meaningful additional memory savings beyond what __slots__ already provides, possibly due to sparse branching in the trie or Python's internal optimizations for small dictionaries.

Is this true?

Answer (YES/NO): NO